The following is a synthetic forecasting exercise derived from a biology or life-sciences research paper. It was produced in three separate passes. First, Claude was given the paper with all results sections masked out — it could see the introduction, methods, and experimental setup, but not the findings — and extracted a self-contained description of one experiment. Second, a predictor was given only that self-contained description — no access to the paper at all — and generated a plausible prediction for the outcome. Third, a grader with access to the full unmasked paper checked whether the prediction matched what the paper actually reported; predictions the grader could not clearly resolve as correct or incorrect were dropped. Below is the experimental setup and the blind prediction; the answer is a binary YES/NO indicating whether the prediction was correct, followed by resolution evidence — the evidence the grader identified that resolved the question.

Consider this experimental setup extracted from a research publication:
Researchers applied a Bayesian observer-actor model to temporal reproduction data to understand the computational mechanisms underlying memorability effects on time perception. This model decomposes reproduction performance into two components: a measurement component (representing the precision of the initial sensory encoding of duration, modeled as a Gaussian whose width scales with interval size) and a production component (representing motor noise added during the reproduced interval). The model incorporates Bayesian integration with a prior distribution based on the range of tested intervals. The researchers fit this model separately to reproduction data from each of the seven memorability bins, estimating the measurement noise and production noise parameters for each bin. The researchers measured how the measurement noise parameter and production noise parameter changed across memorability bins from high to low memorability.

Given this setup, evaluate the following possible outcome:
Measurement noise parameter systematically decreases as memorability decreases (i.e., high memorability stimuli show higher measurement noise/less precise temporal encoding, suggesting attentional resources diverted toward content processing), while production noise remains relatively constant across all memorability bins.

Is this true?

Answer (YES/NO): NO